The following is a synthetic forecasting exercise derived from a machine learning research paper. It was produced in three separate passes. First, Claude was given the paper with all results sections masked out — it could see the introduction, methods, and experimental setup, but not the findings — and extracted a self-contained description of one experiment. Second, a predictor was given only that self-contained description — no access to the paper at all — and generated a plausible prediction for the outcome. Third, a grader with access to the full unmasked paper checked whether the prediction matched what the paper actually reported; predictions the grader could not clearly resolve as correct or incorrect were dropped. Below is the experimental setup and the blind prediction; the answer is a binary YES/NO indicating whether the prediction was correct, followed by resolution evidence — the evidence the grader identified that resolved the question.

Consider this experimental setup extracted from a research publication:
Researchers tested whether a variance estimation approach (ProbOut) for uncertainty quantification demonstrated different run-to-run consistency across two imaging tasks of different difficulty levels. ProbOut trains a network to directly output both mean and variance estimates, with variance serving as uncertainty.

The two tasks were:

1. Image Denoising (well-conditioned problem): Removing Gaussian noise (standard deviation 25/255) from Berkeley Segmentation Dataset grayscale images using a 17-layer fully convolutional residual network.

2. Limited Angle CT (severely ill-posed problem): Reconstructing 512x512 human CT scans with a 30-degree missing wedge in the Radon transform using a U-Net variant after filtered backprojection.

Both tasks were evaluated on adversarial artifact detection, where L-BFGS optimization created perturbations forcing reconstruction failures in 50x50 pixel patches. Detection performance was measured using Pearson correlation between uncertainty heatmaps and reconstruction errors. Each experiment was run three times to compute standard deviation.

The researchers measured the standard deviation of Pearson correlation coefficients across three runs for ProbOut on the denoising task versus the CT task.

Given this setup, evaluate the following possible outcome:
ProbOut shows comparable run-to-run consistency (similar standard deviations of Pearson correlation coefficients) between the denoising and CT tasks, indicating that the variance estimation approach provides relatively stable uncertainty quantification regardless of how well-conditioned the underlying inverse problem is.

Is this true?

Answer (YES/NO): NO